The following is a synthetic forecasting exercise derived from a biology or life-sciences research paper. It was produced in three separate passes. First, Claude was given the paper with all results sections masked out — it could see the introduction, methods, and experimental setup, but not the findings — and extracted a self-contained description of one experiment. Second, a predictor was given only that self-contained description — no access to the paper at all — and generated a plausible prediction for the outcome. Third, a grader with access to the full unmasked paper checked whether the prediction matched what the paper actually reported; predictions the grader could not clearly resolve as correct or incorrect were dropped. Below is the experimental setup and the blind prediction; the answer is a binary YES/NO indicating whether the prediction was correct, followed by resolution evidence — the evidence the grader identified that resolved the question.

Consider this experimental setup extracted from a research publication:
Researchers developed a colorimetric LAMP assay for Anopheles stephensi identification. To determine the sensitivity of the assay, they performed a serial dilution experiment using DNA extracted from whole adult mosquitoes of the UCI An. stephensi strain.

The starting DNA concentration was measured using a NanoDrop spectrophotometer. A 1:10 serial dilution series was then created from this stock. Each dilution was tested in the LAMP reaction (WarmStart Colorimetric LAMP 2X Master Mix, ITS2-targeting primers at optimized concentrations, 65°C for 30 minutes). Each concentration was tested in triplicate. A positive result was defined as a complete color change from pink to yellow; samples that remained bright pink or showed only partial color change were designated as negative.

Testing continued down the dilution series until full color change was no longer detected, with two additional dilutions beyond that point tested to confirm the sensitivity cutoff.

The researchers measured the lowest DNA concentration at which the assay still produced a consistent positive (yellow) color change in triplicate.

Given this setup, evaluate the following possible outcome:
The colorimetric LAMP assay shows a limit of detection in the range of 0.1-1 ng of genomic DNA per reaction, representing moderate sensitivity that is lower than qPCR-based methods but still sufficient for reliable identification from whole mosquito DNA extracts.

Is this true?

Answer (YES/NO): NO